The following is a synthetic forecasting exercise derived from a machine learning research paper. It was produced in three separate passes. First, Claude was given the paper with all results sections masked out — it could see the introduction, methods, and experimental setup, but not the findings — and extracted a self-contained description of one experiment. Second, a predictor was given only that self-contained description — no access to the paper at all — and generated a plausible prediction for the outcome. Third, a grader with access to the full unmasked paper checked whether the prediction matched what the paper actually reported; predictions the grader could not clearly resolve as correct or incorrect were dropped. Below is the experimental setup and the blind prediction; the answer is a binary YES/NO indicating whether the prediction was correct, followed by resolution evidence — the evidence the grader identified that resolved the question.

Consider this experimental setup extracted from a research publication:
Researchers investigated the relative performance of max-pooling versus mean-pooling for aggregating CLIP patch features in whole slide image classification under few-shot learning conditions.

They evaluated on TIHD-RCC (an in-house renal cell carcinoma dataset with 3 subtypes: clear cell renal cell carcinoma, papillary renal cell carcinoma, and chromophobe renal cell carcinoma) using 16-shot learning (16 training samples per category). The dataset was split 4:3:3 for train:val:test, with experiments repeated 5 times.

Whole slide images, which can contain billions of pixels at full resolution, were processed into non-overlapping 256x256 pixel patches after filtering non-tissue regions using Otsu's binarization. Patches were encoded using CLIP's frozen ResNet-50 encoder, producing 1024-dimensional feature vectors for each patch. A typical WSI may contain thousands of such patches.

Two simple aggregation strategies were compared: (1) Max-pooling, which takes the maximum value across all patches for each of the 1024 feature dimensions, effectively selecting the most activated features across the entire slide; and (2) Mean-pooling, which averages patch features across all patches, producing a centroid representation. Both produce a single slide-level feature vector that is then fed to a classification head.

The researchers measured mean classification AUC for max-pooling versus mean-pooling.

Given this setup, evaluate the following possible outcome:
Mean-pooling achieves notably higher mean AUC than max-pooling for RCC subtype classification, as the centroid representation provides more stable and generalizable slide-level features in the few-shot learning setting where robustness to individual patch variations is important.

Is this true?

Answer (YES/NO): YES